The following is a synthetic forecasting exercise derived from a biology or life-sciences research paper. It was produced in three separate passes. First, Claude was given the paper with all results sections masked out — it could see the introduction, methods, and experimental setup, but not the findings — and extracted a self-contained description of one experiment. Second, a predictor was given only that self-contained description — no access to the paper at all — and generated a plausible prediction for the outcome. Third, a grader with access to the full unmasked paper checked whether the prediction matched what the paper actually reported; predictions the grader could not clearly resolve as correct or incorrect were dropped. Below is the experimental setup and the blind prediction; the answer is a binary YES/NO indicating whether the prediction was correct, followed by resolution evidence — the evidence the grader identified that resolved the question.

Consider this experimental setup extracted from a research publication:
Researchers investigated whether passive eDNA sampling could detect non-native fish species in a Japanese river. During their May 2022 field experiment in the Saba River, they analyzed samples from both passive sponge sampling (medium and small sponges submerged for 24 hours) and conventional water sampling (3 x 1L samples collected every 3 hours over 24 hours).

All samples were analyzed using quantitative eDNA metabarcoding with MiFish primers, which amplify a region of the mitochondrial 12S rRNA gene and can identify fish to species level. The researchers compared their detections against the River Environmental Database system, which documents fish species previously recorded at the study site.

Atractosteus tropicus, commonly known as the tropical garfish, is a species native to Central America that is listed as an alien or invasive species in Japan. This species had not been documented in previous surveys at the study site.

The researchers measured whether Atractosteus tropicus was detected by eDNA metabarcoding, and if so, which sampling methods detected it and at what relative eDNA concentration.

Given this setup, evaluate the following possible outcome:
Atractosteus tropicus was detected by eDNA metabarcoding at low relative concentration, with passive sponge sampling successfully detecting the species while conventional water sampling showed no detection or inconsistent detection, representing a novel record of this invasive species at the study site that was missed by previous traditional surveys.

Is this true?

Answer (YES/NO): NO